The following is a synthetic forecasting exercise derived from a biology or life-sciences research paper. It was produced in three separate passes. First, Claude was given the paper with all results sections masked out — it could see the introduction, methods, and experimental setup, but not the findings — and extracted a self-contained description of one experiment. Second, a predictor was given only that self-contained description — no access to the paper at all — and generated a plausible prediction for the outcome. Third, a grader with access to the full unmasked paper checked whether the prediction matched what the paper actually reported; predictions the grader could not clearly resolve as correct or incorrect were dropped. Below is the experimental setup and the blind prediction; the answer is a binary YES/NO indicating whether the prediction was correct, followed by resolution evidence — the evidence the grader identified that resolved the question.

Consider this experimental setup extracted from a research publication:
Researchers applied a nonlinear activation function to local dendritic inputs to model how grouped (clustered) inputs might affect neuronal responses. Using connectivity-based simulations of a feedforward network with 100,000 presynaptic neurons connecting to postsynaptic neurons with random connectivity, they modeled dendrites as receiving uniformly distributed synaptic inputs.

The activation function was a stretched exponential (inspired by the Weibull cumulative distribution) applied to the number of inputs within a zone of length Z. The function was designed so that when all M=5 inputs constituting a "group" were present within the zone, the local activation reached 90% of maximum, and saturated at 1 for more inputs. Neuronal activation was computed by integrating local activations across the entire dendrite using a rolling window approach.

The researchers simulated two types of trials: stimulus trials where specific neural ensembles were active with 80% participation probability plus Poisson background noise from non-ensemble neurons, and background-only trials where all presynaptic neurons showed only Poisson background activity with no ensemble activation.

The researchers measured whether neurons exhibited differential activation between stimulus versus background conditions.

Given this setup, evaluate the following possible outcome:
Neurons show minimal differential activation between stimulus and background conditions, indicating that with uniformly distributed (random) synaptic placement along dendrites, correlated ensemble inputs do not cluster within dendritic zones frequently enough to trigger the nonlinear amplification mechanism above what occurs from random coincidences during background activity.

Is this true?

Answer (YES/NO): NO